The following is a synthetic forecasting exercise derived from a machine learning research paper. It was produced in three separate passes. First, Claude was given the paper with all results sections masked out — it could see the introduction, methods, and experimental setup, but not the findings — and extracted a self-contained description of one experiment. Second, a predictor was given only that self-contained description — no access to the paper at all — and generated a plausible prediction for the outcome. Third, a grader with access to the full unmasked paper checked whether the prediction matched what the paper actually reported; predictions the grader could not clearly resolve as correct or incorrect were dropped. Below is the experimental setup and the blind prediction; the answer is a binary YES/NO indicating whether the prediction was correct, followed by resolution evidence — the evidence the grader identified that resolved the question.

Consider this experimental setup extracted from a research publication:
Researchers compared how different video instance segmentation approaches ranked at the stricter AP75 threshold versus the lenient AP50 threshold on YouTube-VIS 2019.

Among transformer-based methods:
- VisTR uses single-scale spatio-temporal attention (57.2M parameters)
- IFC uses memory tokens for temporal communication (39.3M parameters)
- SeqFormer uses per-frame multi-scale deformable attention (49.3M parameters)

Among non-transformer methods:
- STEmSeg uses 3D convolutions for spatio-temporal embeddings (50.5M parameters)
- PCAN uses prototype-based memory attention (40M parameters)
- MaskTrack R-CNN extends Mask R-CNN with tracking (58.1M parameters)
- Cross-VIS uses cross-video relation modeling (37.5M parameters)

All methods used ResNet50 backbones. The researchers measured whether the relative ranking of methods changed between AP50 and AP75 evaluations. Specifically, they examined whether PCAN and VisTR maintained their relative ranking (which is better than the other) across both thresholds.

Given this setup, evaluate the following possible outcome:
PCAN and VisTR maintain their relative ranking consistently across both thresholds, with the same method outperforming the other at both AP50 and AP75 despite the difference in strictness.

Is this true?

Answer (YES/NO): NO